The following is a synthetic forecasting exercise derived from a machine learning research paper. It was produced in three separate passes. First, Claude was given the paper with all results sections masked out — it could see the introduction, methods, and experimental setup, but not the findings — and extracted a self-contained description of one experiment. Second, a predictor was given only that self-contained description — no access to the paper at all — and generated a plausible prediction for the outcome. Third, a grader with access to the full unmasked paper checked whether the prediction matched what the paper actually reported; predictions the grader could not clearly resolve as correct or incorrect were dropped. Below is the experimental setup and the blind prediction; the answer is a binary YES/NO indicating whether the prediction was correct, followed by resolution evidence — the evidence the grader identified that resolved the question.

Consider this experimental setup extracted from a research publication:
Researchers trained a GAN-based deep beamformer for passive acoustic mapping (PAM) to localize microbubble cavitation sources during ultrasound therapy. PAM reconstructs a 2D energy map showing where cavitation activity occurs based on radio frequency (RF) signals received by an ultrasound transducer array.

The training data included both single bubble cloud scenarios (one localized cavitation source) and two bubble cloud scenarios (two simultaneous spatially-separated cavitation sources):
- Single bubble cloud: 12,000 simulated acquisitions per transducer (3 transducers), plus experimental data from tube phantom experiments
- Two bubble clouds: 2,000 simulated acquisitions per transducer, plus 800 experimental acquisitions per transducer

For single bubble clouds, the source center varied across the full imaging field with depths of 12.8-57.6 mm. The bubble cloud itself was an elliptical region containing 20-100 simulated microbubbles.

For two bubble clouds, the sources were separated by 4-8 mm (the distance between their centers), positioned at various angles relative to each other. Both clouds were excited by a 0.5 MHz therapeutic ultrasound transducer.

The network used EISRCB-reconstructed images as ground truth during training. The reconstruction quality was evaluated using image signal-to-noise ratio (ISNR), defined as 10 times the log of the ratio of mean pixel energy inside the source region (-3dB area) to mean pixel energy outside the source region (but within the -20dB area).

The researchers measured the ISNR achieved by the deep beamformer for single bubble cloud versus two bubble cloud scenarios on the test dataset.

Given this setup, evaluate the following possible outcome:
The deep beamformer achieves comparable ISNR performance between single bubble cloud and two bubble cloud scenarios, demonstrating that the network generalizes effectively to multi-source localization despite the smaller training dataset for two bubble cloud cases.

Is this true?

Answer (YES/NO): NO